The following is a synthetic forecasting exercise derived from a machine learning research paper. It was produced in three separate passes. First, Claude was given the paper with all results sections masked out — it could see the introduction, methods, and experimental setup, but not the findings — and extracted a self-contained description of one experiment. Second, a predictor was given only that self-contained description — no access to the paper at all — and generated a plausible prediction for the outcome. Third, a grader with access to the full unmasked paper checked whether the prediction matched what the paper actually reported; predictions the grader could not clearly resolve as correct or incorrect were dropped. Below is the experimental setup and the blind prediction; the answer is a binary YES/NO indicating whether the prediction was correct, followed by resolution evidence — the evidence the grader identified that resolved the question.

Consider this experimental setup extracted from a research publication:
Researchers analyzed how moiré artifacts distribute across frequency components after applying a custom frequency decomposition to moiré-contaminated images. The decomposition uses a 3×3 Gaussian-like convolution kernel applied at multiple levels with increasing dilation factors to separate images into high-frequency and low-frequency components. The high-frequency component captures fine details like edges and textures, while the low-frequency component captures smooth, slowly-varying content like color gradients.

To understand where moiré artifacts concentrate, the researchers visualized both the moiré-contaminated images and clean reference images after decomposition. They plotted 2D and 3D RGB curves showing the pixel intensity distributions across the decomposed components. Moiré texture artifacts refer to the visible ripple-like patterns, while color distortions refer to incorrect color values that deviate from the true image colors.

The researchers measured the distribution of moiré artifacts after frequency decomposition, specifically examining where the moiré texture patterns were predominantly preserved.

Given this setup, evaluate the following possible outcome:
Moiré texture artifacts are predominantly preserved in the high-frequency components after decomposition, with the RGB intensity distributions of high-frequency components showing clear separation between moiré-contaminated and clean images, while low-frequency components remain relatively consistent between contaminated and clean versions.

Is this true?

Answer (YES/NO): YES